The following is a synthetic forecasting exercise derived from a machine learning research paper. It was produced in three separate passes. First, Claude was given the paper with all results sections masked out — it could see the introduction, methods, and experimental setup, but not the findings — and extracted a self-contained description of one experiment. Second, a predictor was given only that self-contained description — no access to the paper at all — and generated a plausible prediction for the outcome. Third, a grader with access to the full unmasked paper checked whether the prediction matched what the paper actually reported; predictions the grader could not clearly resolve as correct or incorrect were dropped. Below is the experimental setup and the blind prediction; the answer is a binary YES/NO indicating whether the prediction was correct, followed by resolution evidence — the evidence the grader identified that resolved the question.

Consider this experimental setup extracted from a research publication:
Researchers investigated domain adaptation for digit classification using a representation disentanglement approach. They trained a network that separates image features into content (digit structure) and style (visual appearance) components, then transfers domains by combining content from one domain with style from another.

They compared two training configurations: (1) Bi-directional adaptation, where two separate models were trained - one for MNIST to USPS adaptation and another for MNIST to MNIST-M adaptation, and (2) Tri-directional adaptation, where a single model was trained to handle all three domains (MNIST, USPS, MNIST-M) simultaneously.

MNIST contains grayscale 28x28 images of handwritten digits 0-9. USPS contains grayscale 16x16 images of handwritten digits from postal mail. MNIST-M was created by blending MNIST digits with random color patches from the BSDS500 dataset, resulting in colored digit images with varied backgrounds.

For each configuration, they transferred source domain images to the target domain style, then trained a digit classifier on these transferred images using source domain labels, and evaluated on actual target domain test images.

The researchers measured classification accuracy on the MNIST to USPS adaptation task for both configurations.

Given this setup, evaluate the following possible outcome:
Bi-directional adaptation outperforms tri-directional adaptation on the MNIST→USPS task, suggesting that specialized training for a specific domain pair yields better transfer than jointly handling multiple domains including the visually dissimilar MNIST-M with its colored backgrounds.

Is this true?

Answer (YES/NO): YES